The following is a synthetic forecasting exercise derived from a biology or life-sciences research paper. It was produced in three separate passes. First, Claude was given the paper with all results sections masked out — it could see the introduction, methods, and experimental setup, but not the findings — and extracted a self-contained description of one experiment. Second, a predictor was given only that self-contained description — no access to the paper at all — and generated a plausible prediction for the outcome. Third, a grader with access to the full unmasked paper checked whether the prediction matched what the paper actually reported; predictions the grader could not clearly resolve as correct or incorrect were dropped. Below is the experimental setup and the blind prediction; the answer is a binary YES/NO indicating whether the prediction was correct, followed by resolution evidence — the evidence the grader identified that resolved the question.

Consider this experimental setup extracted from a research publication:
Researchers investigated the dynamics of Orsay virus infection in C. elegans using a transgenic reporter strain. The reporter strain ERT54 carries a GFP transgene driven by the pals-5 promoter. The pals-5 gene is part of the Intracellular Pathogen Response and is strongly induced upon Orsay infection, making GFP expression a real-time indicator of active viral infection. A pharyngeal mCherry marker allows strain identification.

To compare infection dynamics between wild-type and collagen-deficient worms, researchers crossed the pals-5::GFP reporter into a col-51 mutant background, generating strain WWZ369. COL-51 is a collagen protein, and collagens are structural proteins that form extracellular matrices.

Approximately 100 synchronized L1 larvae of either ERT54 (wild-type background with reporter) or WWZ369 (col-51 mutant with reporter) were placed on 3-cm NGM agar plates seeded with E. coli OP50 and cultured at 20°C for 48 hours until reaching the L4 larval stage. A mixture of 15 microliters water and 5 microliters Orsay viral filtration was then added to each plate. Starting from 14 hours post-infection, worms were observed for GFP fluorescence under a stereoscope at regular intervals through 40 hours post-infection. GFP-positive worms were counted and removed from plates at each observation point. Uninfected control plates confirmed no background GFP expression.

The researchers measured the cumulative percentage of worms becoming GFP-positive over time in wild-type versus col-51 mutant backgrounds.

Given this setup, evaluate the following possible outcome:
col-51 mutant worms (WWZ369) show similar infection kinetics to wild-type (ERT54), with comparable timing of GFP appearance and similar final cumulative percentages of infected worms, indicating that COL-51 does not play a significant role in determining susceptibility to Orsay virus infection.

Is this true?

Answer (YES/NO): NO